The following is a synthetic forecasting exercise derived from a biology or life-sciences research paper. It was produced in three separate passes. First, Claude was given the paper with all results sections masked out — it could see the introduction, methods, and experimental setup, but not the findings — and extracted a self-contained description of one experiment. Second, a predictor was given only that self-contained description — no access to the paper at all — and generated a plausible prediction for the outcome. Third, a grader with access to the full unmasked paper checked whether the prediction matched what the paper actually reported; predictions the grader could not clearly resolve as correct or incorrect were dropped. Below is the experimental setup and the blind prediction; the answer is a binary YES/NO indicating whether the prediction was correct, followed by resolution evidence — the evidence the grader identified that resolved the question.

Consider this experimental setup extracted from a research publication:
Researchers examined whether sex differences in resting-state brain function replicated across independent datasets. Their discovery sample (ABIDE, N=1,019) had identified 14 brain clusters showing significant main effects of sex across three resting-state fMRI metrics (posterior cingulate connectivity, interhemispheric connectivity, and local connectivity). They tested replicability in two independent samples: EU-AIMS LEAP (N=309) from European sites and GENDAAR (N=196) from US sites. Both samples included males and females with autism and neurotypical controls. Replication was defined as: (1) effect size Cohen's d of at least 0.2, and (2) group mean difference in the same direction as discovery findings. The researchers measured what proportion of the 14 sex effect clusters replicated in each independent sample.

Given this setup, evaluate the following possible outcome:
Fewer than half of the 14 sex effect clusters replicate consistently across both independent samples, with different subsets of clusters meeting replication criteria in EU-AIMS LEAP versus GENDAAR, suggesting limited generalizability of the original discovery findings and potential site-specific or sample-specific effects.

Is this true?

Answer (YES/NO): YES